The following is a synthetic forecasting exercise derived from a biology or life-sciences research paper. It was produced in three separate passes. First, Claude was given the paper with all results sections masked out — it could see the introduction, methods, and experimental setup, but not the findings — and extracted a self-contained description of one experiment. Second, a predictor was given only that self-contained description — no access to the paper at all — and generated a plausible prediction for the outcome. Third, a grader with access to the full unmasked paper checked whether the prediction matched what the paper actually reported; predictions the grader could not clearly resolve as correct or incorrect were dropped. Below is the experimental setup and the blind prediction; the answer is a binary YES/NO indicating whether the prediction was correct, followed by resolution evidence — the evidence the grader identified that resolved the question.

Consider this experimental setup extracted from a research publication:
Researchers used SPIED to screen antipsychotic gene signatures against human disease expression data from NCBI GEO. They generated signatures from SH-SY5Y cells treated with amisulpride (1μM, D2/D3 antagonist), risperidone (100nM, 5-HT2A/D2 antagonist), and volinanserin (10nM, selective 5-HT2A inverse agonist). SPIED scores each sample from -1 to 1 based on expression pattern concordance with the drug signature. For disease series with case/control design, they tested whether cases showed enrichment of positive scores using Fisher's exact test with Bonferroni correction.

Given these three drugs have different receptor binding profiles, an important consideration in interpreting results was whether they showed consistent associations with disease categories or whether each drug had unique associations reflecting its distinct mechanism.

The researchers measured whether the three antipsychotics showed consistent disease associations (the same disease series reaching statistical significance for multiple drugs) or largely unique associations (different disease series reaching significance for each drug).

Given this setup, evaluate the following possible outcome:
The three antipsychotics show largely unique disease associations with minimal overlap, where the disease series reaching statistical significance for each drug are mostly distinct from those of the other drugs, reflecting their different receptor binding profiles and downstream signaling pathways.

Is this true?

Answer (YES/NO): NO